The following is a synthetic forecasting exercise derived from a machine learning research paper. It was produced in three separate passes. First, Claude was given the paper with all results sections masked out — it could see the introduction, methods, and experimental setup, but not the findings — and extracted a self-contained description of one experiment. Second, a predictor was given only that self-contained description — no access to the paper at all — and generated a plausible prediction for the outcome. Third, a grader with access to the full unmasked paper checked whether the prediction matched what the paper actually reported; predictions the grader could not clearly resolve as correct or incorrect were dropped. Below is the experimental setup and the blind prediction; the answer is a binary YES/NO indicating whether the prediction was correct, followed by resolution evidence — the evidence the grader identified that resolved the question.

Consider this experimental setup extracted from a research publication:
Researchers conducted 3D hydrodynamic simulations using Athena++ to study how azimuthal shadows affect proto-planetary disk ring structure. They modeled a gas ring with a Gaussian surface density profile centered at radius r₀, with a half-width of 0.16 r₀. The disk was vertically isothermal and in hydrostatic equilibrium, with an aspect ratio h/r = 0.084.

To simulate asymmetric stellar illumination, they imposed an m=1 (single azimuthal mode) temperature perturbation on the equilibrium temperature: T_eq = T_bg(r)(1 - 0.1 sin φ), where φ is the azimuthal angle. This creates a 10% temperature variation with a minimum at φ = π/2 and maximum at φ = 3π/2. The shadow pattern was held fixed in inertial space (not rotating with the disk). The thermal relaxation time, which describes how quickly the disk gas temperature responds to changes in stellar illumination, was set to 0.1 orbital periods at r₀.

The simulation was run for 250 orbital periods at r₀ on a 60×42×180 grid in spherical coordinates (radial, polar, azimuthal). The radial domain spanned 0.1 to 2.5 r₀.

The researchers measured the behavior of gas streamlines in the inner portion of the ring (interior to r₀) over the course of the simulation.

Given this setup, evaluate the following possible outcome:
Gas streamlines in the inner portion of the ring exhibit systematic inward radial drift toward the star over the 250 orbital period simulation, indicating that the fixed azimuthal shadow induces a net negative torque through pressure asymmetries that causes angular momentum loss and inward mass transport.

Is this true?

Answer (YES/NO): NO